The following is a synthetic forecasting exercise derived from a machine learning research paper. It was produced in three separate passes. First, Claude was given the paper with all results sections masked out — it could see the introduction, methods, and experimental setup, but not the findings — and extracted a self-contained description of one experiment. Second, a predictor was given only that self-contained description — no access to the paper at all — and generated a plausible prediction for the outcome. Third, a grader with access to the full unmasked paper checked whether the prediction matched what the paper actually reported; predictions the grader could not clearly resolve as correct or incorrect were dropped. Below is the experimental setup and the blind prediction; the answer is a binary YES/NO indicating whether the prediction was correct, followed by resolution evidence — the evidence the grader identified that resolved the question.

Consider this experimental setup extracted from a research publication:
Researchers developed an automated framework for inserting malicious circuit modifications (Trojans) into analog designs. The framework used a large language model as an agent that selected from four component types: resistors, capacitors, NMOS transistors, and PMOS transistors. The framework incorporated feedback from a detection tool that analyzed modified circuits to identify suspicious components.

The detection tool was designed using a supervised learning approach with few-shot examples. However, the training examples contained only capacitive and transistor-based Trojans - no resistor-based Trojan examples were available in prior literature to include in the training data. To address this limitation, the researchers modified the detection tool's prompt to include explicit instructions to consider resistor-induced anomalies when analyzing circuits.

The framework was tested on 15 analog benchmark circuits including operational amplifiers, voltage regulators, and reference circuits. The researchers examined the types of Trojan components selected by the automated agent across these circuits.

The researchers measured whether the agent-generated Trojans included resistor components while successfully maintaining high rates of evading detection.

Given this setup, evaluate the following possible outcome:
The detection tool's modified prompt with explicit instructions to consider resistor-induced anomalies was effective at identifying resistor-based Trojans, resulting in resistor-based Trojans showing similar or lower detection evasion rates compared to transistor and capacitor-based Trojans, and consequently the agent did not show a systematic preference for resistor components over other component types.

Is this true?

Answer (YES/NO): NO